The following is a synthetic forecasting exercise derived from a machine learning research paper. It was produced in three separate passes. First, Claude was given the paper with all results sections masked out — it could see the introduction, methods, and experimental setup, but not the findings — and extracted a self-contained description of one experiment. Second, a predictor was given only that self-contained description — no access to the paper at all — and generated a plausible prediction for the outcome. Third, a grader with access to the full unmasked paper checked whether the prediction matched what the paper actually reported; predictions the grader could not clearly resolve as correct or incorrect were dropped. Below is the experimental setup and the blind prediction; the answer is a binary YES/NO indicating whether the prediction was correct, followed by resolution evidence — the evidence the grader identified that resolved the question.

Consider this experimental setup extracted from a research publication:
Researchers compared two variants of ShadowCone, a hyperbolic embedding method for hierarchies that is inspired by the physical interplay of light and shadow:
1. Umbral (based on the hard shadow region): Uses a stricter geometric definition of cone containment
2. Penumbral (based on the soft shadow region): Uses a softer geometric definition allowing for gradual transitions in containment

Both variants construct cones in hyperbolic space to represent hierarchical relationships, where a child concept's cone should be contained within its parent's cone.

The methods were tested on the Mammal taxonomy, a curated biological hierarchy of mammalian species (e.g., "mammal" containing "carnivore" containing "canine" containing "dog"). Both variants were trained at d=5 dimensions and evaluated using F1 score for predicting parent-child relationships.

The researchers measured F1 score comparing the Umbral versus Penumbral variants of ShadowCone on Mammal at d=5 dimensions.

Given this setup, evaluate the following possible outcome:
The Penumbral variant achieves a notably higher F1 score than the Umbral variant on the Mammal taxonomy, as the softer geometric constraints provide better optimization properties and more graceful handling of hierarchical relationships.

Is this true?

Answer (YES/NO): NO